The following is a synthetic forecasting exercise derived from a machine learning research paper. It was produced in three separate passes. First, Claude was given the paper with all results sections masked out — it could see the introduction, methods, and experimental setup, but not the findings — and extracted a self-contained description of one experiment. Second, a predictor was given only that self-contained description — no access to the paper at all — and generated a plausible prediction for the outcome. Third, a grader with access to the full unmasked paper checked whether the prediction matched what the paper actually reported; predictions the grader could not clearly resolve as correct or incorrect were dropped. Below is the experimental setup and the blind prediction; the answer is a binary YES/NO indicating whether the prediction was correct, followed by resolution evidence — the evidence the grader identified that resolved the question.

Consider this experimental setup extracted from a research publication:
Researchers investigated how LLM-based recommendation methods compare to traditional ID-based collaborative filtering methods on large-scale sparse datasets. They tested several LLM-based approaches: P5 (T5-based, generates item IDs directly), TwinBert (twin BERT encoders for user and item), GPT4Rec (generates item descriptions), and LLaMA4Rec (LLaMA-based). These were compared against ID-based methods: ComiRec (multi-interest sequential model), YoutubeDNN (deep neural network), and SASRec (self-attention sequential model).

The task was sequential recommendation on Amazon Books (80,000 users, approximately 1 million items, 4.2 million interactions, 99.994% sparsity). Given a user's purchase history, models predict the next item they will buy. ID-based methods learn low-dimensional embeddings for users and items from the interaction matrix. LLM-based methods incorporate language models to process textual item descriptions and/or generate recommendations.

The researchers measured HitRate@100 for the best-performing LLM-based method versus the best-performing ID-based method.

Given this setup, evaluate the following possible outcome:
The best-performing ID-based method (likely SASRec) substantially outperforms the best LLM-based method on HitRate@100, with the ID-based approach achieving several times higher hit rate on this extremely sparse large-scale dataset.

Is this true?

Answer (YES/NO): NO